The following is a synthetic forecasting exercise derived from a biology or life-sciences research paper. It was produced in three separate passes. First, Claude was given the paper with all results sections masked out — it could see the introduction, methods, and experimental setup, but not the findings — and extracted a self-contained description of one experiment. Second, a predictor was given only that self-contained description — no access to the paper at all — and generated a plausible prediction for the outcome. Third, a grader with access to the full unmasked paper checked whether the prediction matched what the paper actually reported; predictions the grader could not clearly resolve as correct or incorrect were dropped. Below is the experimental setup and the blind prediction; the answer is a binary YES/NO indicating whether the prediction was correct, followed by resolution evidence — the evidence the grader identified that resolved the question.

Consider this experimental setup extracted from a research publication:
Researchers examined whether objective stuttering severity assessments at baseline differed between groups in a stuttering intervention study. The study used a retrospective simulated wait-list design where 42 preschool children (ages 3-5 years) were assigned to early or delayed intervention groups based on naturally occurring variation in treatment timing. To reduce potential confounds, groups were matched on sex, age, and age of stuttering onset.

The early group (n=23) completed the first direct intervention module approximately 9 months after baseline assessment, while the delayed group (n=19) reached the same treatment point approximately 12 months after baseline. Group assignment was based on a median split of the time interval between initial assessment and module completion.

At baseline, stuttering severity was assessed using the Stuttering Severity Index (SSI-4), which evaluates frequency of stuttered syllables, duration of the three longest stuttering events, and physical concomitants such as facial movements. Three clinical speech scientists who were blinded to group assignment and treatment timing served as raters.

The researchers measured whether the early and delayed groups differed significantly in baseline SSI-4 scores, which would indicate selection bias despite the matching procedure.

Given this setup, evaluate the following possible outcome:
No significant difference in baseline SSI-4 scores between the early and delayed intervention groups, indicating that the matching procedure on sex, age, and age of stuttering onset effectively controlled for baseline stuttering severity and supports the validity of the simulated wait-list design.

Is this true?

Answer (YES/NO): YES